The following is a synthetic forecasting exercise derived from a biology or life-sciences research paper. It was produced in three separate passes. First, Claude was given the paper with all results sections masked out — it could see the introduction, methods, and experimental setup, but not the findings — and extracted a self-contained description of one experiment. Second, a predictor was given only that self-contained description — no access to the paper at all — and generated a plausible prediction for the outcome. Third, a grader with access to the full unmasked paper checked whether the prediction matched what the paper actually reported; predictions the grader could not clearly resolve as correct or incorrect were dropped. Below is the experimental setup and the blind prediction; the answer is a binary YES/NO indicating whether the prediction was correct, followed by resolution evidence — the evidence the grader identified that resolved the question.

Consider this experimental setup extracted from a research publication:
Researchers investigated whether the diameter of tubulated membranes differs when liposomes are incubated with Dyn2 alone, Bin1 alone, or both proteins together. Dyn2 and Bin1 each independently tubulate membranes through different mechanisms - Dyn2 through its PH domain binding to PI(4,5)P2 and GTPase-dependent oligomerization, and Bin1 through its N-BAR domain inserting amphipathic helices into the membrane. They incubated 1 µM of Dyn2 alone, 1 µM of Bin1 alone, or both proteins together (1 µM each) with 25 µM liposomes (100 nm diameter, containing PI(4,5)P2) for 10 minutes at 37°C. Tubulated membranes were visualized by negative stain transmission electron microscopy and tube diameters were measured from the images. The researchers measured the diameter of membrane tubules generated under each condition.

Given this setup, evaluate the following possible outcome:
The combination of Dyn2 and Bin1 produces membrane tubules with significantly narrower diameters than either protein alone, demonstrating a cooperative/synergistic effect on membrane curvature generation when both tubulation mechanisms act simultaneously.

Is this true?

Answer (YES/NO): NO